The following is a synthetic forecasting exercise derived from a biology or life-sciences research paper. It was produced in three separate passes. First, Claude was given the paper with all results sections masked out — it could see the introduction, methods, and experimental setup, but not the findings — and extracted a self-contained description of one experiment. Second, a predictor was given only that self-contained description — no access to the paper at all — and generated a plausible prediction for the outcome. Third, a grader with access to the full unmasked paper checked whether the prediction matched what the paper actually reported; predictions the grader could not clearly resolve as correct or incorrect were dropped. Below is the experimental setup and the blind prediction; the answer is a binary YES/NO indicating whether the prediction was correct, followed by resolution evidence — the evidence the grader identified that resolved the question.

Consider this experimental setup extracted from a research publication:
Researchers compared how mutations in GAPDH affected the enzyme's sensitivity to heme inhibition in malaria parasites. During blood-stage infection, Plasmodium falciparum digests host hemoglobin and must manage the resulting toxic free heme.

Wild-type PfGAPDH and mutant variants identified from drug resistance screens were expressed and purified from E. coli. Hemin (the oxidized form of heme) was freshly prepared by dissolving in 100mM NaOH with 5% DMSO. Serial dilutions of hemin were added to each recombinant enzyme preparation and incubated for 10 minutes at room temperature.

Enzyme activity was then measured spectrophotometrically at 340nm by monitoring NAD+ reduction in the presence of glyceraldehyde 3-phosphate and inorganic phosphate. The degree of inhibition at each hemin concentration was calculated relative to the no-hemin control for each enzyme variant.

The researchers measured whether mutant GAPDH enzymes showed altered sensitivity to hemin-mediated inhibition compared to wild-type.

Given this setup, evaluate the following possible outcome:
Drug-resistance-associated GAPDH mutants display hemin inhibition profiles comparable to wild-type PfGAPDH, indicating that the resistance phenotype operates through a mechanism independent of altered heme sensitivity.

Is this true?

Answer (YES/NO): NO